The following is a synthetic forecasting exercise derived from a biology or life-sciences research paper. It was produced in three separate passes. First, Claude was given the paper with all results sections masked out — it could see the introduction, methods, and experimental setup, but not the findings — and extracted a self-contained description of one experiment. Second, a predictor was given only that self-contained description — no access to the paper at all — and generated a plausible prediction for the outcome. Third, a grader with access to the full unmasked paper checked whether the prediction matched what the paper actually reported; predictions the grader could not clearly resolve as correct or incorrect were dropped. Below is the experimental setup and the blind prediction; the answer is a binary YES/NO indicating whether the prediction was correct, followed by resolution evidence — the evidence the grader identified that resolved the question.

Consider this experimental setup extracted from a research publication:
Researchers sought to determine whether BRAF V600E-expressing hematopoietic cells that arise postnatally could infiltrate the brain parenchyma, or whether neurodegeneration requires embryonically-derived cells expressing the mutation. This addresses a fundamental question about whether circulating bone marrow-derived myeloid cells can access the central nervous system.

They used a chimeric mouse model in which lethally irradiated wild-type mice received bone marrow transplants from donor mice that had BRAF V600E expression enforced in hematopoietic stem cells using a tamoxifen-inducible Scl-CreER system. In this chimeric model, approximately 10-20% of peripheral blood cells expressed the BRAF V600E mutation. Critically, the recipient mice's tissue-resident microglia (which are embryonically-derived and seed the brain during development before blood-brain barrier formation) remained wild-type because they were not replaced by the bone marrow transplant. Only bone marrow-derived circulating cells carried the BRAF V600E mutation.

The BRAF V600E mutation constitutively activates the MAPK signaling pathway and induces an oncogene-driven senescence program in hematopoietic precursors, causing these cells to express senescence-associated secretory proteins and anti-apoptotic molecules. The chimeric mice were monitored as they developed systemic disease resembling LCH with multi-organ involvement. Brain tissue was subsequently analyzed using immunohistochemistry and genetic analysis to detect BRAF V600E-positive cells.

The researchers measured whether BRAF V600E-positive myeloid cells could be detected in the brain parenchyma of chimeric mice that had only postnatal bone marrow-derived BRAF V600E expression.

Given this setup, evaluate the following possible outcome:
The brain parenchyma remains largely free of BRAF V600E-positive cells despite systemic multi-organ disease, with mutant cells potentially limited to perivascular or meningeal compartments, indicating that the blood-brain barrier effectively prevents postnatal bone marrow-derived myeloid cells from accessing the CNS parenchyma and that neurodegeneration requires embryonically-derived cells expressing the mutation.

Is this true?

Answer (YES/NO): NO